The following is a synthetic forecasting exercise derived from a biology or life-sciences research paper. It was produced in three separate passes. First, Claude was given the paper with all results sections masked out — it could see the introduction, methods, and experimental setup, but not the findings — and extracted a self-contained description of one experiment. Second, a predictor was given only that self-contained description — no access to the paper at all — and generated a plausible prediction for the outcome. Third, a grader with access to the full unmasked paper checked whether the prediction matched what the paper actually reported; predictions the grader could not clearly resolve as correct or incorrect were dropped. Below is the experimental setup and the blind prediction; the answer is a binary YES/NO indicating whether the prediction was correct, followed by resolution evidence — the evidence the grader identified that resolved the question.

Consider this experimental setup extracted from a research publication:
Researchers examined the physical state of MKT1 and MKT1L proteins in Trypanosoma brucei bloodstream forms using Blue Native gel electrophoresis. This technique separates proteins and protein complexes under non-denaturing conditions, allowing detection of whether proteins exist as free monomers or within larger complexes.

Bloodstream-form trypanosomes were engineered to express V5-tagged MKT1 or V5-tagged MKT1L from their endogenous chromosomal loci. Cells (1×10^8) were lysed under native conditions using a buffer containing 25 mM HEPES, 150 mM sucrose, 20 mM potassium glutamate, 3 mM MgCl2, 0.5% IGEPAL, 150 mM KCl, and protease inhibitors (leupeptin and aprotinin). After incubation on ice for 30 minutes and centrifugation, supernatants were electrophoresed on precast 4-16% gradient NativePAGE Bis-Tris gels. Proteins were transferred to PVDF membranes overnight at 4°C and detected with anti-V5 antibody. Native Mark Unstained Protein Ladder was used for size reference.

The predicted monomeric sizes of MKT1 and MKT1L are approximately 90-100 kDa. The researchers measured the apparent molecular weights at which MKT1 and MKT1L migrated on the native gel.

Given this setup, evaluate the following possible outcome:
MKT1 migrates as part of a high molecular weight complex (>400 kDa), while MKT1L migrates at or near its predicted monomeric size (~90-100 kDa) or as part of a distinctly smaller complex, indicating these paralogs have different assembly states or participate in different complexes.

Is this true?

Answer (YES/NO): NO